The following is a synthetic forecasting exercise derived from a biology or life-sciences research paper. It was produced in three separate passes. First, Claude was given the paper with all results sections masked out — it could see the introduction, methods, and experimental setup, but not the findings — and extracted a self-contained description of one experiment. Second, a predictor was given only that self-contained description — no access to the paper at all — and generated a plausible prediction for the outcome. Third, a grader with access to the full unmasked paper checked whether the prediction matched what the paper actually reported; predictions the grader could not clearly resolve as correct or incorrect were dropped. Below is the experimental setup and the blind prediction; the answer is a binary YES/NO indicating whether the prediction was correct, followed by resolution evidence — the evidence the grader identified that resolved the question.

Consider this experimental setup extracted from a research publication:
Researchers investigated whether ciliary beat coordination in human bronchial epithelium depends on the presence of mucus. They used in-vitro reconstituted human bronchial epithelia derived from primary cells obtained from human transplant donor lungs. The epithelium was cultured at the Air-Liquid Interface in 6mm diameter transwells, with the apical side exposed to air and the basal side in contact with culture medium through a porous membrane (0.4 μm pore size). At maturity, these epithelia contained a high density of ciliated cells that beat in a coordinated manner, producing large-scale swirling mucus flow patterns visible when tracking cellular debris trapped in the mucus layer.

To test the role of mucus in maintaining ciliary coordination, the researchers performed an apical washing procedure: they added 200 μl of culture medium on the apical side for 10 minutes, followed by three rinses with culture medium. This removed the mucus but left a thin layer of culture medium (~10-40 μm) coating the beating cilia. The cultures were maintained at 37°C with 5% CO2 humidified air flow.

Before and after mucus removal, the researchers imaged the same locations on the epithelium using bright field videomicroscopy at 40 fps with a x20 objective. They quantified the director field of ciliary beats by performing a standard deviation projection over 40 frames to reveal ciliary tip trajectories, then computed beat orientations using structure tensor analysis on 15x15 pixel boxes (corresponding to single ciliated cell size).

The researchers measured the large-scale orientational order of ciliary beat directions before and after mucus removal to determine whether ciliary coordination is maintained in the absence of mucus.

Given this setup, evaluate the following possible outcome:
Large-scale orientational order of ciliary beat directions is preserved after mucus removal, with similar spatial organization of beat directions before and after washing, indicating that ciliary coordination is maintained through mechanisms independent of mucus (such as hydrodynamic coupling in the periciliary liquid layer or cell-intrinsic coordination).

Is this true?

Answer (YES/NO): NO